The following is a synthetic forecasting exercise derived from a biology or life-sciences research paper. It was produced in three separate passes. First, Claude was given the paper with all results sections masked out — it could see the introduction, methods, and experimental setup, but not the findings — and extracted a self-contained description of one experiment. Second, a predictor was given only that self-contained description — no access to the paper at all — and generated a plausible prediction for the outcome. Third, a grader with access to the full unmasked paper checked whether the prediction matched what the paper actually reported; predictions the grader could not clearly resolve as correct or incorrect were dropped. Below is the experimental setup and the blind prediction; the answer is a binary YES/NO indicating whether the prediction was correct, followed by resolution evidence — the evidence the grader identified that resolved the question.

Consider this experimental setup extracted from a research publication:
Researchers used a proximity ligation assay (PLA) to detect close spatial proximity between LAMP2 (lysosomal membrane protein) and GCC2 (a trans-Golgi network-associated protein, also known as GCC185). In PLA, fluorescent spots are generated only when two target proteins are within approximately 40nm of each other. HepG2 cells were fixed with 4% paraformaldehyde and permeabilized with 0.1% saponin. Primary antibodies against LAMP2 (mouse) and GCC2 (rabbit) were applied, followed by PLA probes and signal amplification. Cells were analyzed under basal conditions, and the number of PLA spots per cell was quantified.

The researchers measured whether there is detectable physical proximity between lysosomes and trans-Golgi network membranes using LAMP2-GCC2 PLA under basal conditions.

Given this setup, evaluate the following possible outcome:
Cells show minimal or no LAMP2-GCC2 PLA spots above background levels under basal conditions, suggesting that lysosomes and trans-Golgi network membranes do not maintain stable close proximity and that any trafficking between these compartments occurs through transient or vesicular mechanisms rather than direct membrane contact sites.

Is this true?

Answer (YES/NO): NO